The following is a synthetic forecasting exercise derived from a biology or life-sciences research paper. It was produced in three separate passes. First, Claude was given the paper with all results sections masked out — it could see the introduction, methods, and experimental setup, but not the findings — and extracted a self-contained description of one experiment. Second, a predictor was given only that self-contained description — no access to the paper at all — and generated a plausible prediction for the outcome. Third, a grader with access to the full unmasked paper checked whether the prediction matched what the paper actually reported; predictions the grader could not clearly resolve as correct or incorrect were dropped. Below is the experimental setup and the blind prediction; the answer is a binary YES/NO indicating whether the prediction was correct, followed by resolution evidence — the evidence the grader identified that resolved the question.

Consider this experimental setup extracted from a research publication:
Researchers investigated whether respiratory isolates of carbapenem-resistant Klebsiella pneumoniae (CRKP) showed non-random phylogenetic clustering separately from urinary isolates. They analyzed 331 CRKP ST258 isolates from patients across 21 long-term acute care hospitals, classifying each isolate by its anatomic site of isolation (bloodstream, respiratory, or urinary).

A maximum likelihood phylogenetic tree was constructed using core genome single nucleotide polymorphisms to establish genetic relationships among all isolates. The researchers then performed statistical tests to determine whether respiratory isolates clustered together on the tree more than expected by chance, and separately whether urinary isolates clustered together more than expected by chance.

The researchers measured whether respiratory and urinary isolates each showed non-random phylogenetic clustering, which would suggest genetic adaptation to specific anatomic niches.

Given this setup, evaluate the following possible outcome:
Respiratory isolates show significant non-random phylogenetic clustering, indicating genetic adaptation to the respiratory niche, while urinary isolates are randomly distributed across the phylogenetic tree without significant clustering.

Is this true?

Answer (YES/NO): NO